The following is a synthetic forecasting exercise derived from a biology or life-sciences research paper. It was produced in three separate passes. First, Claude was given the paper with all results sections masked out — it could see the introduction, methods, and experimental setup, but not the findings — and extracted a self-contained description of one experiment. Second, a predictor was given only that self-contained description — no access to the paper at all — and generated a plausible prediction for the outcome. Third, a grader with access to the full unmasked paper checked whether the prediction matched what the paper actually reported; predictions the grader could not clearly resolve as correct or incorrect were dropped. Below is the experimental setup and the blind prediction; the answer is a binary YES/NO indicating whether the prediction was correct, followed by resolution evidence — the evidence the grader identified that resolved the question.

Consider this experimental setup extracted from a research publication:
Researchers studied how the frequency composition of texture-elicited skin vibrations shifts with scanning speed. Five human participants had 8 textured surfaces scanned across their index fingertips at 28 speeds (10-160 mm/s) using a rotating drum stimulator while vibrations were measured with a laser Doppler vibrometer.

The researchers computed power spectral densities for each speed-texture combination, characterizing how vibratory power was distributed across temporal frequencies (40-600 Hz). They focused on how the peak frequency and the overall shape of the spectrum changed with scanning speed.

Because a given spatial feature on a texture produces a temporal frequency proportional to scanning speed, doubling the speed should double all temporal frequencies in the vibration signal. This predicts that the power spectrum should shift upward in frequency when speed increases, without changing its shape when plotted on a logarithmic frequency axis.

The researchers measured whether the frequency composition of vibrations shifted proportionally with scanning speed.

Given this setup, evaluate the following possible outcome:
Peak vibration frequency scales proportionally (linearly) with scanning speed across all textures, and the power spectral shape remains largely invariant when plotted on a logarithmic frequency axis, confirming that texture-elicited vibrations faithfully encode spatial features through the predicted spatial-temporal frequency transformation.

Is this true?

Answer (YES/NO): YES